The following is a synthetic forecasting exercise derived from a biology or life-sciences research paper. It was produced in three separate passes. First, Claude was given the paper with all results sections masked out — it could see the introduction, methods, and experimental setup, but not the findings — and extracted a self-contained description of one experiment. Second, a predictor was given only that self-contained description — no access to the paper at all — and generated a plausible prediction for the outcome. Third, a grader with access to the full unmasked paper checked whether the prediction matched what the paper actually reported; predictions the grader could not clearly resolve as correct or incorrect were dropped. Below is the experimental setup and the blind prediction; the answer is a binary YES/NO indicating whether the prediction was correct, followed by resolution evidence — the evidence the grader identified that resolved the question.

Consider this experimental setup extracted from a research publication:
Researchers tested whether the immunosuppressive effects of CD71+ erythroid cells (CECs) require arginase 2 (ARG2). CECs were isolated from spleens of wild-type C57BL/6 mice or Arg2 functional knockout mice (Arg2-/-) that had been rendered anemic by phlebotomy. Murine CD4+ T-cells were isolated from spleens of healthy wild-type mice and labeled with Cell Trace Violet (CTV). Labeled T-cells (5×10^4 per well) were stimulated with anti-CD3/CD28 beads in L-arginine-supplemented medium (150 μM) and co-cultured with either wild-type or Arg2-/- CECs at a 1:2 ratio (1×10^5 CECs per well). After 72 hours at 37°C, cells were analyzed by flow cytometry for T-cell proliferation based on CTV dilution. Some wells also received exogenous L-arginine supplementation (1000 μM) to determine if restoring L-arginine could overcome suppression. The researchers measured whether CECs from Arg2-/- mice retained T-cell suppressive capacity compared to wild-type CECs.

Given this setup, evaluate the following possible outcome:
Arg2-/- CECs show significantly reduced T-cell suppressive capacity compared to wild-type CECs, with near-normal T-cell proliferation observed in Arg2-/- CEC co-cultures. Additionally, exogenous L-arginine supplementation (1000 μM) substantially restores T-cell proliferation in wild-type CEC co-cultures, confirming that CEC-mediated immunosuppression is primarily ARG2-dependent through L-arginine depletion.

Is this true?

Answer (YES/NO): YES